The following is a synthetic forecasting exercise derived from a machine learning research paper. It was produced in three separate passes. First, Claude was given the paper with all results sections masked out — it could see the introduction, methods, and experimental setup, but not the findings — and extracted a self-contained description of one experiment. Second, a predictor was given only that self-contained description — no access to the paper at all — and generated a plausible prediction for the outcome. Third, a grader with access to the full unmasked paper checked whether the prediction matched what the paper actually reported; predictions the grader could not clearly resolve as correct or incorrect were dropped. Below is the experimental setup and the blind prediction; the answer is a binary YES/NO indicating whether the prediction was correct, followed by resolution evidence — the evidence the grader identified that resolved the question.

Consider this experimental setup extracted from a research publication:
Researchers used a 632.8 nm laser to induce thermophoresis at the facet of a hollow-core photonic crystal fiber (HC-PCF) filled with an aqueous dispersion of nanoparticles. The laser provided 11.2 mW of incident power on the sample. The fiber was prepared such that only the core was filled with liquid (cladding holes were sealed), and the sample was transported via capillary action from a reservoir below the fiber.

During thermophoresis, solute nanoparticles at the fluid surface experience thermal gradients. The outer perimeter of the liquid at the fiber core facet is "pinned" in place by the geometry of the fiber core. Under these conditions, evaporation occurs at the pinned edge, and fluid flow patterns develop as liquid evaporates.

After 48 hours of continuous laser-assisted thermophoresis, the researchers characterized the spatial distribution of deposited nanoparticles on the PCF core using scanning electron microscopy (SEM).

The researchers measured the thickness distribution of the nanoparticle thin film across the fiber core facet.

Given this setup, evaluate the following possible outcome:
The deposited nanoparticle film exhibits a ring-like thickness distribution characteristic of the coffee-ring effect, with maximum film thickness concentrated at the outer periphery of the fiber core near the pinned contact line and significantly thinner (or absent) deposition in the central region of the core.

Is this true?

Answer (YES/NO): YES